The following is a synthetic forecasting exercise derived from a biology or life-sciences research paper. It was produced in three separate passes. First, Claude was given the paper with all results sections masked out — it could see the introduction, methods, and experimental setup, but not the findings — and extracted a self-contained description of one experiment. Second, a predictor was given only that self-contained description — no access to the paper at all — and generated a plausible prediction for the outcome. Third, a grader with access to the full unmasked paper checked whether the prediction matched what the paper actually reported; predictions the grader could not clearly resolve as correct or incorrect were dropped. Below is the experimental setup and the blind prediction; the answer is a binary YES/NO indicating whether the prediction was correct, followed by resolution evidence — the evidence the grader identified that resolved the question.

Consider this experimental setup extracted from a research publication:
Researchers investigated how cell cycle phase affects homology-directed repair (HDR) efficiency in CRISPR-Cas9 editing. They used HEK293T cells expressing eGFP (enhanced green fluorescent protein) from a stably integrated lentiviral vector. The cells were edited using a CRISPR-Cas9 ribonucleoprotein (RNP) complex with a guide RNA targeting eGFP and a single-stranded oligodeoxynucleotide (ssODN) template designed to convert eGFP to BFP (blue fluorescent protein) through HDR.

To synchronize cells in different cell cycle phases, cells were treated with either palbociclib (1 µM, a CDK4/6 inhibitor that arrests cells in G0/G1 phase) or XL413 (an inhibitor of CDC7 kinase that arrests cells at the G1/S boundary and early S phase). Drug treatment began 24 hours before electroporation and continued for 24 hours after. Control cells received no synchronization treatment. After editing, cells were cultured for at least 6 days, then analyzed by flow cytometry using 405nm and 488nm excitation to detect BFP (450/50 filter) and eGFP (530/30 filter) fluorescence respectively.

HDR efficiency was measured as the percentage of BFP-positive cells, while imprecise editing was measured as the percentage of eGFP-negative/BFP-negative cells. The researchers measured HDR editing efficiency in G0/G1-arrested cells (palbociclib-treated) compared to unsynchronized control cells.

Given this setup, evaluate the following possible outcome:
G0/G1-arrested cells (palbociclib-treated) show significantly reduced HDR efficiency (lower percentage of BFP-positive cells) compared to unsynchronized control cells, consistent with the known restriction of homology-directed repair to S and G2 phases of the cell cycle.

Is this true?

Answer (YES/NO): YES